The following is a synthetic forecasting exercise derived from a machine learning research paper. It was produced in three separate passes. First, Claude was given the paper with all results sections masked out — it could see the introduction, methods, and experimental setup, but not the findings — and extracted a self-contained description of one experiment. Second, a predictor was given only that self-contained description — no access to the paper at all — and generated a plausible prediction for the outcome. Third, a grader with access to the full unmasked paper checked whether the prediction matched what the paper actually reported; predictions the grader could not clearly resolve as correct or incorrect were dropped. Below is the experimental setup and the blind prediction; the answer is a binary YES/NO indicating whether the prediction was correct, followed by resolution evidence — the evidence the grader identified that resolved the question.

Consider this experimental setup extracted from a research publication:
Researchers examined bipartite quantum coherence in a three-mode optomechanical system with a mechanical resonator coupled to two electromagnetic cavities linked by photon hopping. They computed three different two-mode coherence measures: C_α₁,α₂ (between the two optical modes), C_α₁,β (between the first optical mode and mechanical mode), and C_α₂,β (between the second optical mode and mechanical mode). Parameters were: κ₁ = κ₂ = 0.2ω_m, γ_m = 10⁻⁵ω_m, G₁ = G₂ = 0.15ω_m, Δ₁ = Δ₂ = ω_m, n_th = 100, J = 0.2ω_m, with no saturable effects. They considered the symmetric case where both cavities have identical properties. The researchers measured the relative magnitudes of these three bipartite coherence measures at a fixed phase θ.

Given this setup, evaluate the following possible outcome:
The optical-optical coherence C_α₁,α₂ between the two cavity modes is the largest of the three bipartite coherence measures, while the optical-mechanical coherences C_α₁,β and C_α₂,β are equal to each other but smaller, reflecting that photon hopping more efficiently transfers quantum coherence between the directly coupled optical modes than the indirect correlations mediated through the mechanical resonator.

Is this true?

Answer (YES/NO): YES